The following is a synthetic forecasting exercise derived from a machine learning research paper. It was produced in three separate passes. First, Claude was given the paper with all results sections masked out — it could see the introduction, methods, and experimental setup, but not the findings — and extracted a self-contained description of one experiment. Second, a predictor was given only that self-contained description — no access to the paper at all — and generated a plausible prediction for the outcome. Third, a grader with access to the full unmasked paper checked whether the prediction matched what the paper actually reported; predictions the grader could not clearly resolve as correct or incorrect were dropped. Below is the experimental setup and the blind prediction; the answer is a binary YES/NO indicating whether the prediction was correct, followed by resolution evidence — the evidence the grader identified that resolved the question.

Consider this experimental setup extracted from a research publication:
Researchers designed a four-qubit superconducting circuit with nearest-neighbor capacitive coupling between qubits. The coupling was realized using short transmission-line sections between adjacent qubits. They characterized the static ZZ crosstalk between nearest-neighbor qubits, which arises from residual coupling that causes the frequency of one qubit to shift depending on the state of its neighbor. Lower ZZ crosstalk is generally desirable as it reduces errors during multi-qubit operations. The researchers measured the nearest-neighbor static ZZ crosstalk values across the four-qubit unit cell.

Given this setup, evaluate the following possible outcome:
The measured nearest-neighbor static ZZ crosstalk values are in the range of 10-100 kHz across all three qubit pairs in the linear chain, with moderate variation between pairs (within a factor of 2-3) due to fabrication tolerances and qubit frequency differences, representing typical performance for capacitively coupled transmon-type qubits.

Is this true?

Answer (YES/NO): NO